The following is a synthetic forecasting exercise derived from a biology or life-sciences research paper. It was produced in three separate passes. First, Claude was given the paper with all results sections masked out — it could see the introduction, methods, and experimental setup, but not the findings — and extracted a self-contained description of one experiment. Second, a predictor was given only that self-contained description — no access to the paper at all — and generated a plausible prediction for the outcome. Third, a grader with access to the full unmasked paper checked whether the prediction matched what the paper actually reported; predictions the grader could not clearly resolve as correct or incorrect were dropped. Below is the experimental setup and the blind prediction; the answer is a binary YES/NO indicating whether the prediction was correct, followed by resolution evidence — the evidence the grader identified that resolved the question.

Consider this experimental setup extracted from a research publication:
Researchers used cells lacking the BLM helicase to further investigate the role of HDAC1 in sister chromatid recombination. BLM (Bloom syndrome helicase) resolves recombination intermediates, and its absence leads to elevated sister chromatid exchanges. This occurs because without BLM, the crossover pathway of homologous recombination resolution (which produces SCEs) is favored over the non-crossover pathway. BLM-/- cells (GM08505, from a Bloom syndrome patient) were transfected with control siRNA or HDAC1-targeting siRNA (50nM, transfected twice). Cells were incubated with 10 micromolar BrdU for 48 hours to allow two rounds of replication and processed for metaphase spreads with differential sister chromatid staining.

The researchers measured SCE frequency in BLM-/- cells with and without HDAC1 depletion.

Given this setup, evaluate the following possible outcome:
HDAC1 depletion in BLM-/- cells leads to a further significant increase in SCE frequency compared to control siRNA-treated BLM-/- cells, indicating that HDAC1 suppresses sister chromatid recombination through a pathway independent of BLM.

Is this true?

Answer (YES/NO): NO